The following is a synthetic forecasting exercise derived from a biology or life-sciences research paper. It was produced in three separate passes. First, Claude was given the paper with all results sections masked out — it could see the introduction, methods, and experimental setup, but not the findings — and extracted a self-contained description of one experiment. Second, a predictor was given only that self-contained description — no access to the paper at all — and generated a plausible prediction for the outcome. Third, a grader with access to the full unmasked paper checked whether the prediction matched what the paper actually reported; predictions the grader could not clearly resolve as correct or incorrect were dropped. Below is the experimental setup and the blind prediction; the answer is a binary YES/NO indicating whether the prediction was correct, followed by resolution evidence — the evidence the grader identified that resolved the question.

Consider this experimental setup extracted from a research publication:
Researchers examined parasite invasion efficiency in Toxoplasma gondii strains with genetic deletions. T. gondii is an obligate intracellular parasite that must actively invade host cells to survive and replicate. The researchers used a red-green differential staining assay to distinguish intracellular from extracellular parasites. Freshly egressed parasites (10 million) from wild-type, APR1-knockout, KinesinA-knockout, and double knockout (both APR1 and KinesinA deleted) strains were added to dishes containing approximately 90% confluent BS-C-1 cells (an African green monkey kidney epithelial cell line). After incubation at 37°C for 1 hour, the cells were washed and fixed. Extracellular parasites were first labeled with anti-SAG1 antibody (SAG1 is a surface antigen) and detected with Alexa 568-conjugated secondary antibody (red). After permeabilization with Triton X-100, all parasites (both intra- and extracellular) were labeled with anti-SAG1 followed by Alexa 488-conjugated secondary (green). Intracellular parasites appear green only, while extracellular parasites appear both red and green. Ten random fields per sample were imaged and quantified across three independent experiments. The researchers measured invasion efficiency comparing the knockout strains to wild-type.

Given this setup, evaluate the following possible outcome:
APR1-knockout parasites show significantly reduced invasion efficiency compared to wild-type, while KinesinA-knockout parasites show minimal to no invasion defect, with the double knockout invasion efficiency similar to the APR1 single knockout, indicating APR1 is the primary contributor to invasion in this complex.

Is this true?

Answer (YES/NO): NO